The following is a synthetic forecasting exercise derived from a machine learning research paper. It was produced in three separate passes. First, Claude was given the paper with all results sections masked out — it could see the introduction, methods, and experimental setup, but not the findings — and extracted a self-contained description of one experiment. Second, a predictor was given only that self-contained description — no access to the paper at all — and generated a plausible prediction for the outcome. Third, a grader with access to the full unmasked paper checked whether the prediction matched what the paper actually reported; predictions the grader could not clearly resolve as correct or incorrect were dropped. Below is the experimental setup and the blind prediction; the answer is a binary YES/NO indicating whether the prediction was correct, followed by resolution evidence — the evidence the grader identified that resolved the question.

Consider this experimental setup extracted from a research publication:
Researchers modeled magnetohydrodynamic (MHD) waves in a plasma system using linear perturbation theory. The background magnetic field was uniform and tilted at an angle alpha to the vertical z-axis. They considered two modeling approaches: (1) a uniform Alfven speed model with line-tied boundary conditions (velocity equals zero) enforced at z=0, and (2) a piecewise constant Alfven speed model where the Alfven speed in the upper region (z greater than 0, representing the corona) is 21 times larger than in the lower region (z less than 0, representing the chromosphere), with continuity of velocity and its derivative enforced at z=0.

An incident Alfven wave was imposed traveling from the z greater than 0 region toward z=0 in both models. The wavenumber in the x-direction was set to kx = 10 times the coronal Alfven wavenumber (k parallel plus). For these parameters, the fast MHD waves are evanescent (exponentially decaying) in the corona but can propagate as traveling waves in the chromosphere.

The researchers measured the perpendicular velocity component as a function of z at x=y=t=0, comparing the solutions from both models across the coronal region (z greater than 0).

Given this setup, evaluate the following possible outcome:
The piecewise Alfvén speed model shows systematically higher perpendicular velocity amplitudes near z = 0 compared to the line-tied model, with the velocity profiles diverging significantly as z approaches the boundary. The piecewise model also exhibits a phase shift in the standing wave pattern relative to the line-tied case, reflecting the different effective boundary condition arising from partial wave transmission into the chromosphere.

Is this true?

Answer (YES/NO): NO